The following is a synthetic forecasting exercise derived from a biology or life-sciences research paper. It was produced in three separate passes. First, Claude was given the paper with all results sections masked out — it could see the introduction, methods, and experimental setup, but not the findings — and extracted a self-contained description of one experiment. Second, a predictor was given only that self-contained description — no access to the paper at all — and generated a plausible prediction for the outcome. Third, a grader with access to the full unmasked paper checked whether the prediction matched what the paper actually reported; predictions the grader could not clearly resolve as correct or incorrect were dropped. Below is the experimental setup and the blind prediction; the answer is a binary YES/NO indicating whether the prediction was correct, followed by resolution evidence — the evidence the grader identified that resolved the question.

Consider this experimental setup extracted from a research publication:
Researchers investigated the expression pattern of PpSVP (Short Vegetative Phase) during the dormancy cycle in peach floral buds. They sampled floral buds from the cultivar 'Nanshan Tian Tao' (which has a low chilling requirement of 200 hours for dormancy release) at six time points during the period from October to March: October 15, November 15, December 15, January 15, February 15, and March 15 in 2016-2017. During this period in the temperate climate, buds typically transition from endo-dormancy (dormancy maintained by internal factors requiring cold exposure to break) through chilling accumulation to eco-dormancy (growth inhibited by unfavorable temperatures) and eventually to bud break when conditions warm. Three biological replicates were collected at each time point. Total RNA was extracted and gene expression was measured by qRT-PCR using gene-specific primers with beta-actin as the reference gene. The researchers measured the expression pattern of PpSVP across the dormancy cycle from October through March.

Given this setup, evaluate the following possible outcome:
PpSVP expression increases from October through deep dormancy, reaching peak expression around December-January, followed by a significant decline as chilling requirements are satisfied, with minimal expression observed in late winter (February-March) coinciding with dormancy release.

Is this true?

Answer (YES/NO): NO